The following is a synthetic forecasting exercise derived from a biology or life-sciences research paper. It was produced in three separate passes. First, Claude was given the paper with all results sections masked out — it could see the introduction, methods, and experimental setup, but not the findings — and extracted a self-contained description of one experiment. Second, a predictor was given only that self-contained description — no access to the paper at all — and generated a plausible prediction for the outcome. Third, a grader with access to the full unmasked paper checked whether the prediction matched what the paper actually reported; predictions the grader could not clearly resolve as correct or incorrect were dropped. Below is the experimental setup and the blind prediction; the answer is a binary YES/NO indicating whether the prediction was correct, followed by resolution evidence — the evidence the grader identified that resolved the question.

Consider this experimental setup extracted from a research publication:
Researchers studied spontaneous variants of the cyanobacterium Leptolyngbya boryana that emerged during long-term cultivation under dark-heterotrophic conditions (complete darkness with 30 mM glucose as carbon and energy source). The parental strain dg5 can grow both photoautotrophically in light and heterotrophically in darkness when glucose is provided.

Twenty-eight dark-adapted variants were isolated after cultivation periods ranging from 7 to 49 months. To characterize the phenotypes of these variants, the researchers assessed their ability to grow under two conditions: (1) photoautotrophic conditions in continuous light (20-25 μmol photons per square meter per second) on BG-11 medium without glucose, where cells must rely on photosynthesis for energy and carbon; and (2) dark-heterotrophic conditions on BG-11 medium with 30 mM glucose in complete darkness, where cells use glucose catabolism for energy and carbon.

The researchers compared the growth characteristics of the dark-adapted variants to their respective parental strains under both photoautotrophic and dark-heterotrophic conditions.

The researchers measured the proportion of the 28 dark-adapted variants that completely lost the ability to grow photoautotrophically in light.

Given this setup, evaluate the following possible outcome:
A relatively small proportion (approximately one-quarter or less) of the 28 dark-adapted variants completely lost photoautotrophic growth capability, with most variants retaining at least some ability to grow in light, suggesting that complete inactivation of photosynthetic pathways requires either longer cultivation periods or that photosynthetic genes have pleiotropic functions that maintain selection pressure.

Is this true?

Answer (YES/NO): NO